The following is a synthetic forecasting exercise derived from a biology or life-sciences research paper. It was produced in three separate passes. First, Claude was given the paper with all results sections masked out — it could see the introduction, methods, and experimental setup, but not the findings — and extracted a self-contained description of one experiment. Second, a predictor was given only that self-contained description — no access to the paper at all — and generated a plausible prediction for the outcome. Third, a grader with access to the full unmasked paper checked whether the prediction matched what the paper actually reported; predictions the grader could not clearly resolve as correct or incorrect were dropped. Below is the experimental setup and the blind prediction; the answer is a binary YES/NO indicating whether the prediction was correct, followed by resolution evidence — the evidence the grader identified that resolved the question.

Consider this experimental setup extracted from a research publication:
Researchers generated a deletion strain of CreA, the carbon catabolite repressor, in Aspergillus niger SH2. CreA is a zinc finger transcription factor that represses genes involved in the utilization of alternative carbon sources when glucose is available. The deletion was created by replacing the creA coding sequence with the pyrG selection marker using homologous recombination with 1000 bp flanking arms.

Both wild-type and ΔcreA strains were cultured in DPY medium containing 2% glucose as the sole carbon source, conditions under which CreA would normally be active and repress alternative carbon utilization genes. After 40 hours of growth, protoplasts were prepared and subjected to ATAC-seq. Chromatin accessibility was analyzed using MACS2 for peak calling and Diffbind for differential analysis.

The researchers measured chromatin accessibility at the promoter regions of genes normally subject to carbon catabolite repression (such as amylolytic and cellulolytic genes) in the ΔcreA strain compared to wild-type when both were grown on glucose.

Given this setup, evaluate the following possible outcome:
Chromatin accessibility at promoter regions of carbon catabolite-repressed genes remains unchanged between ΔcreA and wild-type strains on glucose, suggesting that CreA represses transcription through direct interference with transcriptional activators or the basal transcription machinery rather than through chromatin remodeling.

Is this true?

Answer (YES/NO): NO